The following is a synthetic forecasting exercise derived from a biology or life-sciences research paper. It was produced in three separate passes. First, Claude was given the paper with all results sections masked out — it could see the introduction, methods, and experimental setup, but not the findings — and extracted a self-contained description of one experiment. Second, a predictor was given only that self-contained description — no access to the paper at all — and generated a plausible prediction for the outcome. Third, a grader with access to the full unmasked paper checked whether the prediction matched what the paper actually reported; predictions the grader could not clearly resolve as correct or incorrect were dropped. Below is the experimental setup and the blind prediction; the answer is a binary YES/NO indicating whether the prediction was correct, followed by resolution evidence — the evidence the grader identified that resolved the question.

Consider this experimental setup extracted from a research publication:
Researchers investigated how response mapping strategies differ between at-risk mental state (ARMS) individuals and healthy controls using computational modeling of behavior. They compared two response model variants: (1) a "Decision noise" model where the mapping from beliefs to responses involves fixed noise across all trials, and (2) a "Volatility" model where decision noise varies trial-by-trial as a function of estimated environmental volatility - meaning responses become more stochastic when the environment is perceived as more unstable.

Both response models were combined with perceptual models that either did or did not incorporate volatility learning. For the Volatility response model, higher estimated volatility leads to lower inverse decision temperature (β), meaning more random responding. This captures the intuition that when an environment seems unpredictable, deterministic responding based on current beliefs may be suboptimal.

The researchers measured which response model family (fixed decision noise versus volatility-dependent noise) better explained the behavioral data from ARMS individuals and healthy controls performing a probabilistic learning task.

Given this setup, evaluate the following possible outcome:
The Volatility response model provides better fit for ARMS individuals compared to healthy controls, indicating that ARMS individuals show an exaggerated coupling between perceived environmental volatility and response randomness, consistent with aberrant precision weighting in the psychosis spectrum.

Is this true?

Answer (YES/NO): NO